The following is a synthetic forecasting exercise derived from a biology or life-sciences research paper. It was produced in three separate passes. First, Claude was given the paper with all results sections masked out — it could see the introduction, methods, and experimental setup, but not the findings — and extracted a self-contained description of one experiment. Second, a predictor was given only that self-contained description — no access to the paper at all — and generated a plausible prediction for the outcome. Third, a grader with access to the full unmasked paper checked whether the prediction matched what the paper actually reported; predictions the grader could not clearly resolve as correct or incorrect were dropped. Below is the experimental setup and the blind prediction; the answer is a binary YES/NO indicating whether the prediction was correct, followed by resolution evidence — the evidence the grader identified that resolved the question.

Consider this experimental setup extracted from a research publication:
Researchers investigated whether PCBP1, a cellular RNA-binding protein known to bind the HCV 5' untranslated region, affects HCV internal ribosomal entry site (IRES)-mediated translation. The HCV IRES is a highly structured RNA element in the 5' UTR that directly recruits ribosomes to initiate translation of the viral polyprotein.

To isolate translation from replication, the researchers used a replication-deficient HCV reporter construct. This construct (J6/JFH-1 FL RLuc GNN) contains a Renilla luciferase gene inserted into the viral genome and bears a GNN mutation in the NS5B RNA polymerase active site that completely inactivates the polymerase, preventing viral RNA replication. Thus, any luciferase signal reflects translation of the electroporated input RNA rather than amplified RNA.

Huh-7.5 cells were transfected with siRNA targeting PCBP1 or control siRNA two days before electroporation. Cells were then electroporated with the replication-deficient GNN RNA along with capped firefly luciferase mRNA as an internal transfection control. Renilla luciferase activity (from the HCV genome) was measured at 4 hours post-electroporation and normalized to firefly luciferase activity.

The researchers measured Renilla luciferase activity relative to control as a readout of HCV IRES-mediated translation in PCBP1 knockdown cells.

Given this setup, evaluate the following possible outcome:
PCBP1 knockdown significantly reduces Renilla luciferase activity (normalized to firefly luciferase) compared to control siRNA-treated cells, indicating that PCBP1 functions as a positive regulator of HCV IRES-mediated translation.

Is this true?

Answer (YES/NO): NO